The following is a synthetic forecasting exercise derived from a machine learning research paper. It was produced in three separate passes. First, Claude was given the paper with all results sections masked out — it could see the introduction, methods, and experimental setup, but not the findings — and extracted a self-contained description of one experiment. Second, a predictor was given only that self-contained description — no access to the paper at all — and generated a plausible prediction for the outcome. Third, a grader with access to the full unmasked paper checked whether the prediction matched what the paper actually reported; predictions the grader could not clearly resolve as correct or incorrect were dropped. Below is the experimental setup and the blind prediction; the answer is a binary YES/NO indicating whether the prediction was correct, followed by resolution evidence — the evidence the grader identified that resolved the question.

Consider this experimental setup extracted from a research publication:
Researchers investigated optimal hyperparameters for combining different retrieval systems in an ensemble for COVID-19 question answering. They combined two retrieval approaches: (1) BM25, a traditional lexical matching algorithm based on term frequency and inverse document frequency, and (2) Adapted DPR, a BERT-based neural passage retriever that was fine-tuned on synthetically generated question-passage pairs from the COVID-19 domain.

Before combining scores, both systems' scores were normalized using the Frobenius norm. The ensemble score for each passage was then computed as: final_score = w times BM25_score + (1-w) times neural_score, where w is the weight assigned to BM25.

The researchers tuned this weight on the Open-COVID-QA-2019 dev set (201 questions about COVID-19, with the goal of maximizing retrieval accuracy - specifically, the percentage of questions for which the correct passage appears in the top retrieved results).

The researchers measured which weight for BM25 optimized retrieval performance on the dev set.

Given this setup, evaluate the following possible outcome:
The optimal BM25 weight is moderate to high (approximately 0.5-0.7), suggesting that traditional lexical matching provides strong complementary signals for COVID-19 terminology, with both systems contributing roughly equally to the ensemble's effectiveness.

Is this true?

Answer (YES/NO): NO